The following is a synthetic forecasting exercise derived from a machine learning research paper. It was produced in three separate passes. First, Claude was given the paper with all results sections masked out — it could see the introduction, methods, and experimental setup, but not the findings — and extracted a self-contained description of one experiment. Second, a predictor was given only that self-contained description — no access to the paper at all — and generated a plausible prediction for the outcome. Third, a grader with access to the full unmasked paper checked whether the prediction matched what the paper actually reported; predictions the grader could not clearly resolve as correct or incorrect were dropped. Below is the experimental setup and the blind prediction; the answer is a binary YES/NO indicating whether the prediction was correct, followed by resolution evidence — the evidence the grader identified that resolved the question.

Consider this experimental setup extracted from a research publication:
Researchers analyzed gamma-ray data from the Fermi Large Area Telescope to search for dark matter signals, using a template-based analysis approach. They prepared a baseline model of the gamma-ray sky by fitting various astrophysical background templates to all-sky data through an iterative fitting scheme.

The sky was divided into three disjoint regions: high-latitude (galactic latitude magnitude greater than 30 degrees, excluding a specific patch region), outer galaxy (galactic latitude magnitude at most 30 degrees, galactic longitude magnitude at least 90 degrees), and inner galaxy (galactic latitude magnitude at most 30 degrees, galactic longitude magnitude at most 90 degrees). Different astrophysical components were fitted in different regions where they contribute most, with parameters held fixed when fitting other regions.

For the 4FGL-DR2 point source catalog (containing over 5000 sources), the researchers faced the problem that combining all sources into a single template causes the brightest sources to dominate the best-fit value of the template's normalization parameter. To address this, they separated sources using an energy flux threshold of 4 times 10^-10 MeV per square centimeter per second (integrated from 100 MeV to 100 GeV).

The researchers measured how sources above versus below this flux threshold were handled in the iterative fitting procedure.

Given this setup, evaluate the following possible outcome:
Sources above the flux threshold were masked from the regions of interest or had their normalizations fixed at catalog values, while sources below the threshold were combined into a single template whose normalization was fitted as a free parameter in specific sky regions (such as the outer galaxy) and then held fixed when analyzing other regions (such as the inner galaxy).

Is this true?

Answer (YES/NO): NO